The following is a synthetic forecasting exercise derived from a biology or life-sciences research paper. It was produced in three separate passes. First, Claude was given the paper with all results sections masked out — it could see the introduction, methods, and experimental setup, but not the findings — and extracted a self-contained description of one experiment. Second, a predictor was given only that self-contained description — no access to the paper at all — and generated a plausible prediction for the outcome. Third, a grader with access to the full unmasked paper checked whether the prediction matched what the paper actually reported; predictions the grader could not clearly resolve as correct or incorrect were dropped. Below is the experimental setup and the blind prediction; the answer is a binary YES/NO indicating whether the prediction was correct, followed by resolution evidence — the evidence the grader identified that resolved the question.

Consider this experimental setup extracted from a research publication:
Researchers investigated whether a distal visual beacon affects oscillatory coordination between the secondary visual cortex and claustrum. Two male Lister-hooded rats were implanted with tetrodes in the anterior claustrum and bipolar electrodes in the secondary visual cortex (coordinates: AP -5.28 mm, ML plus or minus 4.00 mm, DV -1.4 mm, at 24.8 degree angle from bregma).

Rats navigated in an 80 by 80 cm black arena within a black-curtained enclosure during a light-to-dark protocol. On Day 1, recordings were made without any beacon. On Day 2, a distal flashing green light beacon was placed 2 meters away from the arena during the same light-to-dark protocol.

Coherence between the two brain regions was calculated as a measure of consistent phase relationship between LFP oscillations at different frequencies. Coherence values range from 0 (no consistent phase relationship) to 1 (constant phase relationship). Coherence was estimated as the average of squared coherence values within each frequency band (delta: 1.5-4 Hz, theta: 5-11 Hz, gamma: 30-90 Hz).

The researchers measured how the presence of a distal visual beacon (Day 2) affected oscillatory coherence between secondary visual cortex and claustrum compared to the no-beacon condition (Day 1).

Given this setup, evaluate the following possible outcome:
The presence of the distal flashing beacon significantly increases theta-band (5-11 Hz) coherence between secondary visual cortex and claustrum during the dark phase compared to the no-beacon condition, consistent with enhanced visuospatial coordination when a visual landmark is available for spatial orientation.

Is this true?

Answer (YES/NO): NO